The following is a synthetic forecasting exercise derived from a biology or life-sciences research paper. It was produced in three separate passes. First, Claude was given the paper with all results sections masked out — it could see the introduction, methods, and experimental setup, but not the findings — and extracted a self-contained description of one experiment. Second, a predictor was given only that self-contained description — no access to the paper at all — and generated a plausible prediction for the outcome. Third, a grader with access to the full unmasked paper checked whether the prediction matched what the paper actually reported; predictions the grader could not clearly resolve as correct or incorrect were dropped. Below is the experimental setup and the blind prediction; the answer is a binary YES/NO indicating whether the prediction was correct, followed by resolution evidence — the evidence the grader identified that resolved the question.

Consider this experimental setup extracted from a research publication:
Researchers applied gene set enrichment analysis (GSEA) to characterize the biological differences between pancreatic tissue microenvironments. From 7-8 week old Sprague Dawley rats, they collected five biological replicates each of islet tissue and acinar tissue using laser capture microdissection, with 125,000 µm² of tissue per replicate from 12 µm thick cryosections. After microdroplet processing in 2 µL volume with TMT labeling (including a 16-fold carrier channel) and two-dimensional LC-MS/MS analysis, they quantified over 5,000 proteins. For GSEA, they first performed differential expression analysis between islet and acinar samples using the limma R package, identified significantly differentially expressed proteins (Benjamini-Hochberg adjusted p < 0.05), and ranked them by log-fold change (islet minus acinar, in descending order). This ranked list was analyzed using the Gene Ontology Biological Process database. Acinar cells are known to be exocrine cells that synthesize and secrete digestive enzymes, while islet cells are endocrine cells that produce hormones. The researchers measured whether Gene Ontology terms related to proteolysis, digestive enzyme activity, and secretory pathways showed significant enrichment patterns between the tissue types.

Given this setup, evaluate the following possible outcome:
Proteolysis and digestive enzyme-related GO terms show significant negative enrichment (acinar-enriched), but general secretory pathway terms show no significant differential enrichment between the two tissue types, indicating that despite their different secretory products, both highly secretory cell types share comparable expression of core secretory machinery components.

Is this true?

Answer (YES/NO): NO